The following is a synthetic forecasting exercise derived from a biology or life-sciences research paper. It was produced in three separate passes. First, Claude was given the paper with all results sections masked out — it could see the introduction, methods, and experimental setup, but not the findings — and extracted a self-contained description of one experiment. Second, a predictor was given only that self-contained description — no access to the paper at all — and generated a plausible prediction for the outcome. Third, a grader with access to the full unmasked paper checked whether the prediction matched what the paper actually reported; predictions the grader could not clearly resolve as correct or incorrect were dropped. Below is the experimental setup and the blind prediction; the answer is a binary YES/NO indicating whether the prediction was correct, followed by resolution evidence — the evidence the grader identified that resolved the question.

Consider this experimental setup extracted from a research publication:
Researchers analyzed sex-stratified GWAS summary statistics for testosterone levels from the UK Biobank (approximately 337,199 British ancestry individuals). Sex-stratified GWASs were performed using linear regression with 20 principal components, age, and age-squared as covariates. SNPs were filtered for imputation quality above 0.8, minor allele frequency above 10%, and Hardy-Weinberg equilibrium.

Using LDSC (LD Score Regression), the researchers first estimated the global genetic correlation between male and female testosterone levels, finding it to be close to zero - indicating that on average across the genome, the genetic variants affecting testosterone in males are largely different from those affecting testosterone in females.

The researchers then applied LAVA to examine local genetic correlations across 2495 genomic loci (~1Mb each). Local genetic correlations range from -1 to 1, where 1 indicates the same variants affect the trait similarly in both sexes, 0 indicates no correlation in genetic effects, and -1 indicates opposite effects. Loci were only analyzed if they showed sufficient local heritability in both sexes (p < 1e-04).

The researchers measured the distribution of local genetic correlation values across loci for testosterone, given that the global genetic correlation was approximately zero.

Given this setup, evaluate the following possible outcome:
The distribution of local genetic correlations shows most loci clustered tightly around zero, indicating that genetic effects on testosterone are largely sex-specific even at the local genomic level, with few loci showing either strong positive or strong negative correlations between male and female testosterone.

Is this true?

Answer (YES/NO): NO